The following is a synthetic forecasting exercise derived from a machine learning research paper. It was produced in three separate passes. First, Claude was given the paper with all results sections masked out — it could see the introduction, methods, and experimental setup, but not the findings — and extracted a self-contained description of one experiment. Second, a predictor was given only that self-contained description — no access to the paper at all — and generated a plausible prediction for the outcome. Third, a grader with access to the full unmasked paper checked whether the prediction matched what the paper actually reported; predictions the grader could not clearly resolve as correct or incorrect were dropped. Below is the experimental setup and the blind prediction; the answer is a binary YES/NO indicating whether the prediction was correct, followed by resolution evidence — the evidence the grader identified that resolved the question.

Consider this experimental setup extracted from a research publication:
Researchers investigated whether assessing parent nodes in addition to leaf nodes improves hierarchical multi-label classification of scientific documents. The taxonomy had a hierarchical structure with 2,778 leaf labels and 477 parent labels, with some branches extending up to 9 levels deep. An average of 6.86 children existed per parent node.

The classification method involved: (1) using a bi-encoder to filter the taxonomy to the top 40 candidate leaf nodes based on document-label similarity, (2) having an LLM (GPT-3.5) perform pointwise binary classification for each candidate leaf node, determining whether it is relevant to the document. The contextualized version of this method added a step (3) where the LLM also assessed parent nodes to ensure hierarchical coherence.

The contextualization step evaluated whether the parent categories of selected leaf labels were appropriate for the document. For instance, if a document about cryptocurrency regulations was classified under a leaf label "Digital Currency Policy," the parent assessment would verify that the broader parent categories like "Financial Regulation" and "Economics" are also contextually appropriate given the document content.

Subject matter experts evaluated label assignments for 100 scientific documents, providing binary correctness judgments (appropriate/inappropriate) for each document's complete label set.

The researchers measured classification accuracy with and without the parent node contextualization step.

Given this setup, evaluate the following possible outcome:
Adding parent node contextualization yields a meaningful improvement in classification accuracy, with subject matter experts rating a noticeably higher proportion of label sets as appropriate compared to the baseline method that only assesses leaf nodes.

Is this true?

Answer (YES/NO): YES